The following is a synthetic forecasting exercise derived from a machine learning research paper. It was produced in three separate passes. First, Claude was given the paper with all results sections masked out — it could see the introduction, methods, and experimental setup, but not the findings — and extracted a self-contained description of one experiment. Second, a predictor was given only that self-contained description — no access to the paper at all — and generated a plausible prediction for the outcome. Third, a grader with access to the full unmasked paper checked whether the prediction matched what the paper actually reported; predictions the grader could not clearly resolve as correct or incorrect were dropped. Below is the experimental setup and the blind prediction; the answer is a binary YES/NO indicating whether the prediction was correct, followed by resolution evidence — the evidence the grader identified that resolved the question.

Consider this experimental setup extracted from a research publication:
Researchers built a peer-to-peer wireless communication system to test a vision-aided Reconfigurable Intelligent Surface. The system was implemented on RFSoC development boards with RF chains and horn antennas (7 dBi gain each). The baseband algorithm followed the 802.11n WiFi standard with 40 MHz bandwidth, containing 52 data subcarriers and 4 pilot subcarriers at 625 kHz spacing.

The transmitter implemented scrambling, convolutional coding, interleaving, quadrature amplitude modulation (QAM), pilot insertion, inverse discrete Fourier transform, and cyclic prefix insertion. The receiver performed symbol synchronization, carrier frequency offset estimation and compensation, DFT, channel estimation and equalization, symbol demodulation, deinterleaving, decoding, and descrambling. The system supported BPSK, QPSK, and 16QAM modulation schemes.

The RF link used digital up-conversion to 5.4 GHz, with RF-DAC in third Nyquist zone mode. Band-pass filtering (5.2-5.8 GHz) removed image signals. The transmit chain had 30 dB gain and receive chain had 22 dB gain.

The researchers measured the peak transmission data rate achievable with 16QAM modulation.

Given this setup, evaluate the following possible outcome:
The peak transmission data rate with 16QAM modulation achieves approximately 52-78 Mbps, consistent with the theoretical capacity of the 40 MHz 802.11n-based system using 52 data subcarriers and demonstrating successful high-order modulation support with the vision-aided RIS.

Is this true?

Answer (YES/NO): YES